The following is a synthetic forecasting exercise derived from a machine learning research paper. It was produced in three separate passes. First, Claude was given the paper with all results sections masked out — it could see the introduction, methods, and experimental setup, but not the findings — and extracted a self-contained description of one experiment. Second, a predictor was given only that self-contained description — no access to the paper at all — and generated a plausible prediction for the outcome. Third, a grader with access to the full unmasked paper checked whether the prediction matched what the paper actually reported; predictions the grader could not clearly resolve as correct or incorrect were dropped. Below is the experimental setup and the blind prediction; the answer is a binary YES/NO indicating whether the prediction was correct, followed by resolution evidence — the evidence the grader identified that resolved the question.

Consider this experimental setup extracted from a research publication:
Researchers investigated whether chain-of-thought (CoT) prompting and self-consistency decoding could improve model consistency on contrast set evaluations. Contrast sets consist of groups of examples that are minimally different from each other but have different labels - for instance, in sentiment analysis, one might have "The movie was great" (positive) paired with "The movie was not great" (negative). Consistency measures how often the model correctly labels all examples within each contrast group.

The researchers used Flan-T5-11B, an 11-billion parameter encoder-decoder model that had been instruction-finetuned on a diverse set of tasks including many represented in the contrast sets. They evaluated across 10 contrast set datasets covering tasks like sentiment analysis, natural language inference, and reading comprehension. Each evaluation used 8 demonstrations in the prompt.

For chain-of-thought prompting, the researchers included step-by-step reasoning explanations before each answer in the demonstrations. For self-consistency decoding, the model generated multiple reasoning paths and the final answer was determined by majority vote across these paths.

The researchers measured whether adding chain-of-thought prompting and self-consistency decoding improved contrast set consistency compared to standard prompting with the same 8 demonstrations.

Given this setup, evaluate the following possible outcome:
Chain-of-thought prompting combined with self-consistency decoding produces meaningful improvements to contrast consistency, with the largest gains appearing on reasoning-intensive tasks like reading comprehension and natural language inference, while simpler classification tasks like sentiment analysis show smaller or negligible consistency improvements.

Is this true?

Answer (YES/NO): NO